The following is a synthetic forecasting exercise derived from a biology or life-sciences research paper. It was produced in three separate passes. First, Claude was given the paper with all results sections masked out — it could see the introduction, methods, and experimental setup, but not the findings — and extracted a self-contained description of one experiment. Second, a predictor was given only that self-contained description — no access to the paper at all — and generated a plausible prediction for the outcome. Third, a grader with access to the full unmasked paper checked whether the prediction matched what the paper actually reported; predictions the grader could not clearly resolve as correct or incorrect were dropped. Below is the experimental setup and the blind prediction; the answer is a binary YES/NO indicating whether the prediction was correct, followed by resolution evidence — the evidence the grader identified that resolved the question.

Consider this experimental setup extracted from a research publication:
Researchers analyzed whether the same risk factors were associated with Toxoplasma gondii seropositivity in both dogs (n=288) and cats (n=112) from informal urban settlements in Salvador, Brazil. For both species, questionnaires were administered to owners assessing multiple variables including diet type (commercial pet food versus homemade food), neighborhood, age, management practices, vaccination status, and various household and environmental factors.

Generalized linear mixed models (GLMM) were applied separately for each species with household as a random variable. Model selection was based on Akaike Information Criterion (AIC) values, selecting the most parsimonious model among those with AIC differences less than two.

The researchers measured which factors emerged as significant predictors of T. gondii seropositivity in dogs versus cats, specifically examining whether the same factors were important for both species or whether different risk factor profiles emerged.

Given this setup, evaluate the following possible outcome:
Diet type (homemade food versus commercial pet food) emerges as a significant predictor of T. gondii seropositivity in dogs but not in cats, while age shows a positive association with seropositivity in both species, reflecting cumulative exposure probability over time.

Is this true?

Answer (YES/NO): NO